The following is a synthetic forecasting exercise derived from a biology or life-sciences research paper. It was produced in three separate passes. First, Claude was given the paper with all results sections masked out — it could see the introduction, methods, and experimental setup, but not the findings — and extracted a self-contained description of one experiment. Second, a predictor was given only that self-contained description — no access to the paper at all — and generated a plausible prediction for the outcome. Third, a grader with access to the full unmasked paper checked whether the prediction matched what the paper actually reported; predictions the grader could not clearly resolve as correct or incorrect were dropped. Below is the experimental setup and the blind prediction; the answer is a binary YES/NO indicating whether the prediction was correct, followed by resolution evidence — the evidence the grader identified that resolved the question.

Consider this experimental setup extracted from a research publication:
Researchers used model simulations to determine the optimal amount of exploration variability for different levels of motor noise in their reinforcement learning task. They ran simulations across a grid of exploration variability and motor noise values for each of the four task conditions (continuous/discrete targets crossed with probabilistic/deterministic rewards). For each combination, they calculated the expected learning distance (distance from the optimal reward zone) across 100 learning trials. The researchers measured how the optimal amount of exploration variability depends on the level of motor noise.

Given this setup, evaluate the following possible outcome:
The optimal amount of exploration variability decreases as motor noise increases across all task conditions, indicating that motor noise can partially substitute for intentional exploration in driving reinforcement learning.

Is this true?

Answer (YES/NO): YES